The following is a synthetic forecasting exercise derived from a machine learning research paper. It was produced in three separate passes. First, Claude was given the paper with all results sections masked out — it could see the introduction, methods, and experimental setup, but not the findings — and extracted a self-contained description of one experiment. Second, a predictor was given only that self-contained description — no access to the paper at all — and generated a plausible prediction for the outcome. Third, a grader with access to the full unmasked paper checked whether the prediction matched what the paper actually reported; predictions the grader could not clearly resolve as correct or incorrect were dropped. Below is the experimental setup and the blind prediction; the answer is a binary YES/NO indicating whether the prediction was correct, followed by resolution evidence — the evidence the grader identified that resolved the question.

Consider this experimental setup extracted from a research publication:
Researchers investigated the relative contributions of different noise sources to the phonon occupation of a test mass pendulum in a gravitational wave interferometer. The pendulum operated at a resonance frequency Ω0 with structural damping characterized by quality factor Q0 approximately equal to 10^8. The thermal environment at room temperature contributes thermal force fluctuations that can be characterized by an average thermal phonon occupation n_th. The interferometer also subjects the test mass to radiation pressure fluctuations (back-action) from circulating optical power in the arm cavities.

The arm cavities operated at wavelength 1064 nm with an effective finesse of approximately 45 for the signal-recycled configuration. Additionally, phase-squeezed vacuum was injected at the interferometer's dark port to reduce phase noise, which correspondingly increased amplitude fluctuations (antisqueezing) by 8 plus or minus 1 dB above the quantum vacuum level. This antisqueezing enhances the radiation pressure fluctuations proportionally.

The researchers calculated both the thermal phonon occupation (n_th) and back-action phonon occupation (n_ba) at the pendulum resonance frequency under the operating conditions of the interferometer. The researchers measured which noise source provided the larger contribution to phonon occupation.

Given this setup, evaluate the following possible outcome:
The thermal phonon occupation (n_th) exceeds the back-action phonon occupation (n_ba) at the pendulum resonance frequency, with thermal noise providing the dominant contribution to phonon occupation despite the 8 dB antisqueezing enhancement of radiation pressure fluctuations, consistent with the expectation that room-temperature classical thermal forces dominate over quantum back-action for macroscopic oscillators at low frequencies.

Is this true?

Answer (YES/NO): YES